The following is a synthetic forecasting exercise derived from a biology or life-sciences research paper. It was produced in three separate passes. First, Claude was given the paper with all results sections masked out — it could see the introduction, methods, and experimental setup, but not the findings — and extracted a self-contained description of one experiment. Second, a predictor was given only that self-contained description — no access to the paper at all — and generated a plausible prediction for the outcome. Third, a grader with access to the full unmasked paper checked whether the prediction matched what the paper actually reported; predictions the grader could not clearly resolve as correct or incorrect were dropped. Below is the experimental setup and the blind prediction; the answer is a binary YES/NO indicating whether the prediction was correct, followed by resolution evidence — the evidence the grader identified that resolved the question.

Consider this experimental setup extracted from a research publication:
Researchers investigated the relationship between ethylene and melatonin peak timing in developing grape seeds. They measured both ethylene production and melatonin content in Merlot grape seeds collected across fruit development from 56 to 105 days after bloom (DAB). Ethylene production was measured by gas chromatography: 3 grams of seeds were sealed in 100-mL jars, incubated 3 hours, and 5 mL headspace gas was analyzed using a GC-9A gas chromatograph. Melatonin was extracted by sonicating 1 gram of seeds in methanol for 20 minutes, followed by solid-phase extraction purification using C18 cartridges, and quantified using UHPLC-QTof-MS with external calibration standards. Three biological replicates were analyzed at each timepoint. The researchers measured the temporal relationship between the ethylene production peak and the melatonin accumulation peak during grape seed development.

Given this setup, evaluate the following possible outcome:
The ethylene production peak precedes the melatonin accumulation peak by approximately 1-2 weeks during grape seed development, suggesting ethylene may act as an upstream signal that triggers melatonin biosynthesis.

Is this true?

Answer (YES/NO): NO